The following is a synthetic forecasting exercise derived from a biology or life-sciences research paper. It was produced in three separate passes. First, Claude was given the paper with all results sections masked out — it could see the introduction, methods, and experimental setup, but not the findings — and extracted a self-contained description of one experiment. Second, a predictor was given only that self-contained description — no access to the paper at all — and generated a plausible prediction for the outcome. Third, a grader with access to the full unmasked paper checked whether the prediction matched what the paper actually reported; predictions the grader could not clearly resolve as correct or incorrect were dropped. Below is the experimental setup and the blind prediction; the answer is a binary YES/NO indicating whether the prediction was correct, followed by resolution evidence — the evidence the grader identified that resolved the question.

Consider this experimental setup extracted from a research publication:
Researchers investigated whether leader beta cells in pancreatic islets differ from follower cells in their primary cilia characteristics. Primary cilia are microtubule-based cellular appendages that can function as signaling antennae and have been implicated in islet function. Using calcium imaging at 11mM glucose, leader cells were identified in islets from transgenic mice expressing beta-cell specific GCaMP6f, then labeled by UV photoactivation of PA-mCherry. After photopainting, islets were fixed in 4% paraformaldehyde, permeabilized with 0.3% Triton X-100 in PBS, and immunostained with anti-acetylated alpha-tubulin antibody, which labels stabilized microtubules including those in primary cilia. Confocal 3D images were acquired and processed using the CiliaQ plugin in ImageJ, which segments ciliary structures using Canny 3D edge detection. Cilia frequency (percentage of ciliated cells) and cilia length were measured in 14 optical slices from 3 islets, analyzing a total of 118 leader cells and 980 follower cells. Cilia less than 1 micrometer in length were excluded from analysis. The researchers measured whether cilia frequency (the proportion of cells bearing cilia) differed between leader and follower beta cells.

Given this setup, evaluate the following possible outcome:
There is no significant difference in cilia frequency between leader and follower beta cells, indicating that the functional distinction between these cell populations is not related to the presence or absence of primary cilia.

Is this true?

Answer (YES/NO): YES